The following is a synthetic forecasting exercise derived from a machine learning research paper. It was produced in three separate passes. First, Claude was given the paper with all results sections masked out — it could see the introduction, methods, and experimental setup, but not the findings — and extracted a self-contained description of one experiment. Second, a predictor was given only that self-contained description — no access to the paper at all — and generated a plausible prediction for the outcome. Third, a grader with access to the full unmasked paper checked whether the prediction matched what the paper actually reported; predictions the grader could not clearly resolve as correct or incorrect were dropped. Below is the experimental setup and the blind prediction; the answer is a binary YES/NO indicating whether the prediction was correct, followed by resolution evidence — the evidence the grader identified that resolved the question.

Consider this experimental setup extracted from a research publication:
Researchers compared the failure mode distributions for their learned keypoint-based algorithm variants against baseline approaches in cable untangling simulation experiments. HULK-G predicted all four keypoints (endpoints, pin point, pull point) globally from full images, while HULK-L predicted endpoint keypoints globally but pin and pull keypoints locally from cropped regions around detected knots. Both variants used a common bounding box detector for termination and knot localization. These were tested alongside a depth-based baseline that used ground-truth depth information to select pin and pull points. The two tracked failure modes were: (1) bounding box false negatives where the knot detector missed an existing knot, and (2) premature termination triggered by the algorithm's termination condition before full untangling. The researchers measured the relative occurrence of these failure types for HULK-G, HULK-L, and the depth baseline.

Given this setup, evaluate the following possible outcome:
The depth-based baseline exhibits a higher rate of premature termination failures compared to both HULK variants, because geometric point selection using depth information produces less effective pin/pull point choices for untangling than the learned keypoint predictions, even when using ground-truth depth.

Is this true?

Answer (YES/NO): NO